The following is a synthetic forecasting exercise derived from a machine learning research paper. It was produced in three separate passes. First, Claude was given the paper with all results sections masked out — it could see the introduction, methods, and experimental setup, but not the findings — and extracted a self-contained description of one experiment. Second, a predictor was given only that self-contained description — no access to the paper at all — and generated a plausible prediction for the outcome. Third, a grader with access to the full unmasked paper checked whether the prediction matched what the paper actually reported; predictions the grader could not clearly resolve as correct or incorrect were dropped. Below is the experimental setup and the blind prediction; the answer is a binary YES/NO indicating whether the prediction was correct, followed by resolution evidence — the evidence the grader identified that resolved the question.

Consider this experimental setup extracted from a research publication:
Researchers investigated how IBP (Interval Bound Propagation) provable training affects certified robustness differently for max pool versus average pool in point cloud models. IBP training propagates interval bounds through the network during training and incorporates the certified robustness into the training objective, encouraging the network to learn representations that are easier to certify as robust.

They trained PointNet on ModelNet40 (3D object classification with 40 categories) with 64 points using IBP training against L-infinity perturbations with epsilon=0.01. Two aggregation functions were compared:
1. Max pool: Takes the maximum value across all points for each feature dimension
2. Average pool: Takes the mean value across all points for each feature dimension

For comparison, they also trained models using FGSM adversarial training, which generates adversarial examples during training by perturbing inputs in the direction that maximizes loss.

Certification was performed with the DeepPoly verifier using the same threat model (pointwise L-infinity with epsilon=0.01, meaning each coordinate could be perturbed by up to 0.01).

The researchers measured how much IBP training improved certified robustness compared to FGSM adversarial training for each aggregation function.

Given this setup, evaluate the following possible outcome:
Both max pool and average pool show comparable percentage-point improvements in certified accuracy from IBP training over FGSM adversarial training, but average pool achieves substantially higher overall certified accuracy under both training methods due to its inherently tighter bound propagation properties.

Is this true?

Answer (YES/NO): NO